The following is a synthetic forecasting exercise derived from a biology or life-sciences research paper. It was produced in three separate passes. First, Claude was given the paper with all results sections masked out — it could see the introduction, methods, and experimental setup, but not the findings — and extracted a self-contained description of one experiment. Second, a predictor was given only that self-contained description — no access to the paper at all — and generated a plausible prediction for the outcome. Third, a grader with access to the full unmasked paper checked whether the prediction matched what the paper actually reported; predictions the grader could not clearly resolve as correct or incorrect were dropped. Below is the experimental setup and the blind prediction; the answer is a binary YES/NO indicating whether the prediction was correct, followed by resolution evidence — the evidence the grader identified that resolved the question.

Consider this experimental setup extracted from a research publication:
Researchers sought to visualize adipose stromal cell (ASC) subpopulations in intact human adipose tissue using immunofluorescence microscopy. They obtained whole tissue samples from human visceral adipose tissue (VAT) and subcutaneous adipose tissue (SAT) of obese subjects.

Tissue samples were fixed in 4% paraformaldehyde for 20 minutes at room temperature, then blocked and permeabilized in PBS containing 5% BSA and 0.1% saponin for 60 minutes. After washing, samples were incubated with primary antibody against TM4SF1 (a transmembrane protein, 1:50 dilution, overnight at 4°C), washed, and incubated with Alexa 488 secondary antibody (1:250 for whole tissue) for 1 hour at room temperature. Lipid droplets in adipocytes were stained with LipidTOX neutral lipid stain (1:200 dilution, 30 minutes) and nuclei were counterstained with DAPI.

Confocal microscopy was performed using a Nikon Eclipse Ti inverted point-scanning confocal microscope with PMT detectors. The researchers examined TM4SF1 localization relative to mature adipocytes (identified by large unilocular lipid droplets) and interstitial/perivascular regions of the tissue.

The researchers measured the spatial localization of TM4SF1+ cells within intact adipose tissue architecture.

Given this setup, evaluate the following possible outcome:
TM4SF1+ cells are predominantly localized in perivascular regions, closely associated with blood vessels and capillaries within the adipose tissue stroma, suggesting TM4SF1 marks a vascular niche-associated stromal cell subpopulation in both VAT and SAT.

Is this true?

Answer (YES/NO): NO